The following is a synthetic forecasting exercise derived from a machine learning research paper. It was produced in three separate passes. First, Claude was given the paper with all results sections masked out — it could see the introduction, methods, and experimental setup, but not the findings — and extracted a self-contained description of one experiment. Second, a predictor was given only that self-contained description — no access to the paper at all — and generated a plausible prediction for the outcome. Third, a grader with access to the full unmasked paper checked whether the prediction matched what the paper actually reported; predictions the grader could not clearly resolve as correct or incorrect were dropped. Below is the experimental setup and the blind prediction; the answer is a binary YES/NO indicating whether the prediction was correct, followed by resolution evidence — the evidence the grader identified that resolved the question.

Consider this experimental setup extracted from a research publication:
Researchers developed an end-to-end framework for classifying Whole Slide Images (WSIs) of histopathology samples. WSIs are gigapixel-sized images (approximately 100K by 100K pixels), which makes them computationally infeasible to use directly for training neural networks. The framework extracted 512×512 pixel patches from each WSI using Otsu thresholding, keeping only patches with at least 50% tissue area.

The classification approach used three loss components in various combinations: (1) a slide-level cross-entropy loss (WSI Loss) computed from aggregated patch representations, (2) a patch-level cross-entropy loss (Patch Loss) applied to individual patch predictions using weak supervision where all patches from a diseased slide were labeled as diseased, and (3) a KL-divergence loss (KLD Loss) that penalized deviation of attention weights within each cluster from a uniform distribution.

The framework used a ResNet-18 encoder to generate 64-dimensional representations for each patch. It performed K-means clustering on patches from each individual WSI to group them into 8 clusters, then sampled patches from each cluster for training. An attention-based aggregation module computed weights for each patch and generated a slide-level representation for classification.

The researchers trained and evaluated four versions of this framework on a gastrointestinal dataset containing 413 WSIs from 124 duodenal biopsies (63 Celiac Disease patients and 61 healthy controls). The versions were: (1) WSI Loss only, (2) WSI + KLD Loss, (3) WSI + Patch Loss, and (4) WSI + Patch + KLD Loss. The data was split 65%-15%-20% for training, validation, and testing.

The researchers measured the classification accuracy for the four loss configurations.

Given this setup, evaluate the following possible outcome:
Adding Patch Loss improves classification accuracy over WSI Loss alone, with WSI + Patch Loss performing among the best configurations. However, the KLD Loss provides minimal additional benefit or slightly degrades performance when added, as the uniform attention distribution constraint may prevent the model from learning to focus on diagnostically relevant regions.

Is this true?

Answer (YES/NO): NO